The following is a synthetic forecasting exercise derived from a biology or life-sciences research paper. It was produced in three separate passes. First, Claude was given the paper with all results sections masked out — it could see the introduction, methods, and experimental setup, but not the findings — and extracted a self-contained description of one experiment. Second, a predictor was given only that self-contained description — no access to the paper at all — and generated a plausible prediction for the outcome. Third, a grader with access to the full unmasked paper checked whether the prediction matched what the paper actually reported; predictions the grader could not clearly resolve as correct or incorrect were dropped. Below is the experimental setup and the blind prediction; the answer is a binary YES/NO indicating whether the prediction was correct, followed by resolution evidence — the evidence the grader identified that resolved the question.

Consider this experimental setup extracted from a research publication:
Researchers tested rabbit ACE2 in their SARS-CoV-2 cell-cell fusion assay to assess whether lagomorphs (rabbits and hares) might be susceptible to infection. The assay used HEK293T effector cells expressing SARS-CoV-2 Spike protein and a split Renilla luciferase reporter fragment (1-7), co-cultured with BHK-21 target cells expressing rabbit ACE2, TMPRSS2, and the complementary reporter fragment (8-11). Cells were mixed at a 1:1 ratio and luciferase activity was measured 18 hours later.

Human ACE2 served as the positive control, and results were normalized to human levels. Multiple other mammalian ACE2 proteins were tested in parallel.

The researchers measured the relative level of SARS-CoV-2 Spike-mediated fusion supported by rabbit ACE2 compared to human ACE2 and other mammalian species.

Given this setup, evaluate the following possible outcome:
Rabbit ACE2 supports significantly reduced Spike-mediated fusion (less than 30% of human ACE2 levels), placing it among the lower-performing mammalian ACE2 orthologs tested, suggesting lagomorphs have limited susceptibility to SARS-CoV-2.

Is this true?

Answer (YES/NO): NO